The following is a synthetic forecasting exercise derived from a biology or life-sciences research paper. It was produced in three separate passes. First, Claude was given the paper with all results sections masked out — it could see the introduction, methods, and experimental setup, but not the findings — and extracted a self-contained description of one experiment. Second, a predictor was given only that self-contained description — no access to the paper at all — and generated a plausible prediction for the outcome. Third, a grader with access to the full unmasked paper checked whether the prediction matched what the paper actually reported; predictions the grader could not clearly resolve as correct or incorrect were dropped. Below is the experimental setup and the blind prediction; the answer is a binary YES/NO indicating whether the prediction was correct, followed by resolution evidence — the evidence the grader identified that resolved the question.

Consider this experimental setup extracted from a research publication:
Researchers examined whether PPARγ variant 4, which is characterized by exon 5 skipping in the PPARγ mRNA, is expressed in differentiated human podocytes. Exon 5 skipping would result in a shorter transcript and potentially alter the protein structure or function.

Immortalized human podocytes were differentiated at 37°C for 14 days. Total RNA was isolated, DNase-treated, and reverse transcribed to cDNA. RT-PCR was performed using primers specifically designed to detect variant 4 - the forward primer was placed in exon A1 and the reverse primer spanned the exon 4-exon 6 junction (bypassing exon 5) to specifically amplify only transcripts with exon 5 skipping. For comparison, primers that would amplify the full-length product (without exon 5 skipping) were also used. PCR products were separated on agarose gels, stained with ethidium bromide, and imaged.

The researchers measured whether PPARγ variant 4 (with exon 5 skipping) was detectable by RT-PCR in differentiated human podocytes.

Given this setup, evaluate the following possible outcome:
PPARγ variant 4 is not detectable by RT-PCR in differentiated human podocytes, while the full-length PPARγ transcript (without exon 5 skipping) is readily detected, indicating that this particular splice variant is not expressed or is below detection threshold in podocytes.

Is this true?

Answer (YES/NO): NO